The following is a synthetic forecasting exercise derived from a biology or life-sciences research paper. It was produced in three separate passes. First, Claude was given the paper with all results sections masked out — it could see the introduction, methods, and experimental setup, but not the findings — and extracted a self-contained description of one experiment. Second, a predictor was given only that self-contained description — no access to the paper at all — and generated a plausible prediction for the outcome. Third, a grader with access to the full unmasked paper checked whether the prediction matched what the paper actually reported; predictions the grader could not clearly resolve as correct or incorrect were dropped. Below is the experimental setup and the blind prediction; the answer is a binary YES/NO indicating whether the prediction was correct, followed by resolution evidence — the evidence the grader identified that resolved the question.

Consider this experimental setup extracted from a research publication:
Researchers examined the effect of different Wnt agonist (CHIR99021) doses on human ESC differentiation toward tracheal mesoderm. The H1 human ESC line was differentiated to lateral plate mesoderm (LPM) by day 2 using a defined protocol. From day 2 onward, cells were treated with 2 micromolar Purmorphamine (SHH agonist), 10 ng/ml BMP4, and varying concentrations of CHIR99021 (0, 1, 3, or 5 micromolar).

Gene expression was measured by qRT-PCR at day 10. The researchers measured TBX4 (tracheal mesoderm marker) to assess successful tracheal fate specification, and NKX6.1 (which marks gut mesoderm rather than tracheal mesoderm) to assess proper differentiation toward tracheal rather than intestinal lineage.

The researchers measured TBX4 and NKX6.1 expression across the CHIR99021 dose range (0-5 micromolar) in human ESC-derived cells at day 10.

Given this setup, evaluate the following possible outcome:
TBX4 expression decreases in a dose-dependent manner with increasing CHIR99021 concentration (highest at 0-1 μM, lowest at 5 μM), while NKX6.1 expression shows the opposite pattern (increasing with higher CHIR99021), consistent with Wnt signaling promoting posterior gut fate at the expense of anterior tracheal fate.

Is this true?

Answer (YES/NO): NO